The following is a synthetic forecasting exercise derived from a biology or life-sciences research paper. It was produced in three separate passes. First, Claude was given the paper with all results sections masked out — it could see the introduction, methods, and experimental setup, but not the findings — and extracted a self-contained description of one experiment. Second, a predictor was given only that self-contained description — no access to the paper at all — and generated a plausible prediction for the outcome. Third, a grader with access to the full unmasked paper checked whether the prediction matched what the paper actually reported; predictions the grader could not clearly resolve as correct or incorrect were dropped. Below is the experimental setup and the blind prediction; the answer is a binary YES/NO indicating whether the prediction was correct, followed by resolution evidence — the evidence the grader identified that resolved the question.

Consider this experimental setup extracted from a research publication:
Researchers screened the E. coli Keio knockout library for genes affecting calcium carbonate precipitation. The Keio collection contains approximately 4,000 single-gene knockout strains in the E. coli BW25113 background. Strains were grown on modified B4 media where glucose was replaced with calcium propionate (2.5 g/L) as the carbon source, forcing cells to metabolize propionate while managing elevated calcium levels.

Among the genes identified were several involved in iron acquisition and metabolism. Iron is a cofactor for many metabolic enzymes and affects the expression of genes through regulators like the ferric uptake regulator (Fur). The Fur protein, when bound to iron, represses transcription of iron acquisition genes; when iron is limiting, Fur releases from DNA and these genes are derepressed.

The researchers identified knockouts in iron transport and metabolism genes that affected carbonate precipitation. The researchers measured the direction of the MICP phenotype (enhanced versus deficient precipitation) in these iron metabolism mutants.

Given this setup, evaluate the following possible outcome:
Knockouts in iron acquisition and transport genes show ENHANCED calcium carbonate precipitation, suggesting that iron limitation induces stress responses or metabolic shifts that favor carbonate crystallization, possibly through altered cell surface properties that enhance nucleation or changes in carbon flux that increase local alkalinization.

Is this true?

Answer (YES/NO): NO